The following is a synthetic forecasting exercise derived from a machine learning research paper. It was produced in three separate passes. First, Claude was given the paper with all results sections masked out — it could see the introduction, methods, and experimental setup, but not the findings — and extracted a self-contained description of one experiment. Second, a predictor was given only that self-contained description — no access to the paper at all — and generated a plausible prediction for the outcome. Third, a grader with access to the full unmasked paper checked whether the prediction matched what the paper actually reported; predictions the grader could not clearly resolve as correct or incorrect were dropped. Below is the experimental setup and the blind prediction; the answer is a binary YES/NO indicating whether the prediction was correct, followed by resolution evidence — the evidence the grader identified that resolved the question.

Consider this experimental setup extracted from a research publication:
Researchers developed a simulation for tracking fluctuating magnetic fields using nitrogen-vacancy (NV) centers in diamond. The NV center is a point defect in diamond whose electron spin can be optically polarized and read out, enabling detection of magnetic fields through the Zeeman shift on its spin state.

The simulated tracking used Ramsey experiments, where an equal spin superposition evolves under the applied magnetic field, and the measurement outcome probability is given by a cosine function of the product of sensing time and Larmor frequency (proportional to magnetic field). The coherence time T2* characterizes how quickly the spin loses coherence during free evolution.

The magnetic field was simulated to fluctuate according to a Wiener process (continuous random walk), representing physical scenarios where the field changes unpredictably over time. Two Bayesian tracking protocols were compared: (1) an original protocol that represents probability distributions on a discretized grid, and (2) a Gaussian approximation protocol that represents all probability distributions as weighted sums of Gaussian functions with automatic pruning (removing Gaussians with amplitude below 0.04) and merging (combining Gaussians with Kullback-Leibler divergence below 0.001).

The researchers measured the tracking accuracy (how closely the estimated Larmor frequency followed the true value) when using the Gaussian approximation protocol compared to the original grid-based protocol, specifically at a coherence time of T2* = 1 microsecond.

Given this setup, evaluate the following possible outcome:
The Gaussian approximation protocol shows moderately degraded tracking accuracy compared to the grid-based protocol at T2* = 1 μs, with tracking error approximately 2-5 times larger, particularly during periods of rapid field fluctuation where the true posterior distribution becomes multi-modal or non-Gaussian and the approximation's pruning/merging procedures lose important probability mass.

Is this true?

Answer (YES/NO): NO